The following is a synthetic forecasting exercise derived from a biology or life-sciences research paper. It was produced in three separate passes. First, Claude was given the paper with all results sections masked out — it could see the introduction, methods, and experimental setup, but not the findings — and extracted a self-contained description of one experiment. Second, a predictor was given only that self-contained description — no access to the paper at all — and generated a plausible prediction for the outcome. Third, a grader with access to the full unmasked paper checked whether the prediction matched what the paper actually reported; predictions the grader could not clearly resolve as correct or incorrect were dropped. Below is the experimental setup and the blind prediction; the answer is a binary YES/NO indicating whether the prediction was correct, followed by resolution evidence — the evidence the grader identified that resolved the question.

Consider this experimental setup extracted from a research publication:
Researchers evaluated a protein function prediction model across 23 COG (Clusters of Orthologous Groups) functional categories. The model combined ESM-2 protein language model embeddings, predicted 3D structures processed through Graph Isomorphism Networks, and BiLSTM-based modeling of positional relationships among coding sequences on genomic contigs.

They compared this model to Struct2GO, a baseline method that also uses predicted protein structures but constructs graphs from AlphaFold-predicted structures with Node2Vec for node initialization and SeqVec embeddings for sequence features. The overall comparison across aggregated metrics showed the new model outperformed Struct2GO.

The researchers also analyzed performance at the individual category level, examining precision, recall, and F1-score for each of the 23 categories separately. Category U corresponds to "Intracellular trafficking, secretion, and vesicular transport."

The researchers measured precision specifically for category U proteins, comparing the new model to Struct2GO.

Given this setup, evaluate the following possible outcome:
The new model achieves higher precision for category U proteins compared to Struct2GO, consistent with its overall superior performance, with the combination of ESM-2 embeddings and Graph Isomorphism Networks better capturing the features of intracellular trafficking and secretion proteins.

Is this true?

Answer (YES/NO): NO